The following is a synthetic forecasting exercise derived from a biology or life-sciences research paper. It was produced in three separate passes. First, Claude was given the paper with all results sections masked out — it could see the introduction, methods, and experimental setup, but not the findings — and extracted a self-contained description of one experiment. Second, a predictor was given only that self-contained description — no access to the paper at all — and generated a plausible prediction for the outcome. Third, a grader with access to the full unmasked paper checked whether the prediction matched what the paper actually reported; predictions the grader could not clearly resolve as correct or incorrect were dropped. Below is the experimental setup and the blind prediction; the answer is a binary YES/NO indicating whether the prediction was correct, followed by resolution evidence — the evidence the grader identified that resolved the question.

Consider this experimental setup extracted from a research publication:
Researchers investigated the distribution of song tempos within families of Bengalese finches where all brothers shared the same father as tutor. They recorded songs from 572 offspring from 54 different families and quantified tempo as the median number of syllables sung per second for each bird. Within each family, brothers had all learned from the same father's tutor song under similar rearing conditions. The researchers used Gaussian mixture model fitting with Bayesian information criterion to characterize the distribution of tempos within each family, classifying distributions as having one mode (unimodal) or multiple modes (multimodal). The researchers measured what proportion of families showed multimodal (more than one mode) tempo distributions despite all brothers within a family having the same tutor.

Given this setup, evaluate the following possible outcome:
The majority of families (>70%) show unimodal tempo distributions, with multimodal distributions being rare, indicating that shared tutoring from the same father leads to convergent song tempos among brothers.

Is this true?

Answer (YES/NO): NO